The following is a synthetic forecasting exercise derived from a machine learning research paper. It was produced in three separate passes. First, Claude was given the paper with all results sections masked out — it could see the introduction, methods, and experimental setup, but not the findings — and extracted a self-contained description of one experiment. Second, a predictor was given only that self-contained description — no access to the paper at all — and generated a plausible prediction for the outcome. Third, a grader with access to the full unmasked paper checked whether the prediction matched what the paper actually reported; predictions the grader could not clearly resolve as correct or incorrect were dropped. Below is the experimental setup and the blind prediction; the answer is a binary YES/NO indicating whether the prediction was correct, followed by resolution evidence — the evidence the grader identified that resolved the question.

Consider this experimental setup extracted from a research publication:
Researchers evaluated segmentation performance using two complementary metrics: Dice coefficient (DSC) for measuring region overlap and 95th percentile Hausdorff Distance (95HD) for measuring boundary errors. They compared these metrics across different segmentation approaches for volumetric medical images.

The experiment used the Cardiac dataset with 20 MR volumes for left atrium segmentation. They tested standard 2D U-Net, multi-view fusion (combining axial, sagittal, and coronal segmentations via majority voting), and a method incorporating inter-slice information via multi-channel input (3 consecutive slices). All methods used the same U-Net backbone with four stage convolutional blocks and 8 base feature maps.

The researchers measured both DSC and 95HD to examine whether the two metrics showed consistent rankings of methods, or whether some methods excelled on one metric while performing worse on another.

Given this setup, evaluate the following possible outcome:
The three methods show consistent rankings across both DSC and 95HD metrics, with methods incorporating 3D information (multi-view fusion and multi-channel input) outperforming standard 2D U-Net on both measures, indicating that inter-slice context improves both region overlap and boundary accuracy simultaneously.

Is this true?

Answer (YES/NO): YES